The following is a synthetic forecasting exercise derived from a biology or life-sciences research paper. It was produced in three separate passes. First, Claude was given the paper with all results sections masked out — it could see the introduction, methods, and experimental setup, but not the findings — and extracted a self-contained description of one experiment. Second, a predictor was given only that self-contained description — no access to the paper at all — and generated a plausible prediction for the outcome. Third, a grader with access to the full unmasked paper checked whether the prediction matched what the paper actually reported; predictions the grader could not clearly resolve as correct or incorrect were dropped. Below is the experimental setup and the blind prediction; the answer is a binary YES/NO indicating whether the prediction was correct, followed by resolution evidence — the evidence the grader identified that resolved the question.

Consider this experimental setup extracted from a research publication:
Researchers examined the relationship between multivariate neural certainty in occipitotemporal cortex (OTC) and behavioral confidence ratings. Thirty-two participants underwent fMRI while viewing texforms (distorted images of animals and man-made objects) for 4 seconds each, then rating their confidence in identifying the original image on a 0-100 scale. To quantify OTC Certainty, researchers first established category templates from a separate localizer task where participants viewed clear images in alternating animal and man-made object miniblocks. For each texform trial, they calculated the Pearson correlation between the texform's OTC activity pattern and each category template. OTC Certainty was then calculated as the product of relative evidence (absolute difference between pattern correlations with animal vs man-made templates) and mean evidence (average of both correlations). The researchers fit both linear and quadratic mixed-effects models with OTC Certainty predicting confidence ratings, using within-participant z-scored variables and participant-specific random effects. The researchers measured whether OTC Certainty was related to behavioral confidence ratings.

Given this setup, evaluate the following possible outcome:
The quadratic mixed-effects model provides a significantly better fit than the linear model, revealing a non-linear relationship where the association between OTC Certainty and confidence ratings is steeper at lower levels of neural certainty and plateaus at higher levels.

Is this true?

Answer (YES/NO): NO